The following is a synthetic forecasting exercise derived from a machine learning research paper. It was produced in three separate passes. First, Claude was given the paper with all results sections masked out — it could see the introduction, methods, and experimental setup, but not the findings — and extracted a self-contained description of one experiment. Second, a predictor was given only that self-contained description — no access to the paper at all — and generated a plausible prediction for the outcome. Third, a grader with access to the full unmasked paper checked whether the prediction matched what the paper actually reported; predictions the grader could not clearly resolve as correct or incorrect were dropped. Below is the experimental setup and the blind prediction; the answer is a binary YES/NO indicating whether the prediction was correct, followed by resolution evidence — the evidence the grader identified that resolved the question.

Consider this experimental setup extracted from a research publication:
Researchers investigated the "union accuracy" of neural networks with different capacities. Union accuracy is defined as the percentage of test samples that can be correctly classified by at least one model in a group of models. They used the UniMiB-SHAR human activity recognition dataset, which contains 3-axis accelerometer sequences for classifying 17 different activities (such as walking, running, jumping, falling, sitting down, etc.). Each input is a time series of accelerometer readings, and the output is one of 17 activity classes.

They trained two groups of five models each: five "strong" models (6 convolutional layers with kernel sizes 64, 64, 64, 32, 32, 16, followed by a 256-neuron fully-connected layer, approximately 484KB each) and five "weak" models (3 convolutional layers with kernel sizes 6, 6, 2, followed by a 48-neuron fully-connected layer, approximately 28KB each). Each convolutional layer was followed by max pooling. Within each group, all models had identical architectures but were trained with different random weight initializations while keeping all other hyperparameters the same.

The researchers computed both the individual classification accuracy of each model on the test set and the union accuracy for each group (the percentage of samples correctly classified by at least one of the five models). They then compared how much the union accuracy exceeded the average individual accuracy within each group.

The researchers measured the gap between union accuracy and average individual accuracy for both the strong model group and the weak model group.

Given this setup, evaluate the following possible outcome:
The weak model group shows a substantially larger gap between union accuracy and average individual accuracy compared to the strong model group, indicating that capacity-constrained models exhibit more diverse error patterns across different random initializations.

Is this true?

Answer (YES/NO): YES